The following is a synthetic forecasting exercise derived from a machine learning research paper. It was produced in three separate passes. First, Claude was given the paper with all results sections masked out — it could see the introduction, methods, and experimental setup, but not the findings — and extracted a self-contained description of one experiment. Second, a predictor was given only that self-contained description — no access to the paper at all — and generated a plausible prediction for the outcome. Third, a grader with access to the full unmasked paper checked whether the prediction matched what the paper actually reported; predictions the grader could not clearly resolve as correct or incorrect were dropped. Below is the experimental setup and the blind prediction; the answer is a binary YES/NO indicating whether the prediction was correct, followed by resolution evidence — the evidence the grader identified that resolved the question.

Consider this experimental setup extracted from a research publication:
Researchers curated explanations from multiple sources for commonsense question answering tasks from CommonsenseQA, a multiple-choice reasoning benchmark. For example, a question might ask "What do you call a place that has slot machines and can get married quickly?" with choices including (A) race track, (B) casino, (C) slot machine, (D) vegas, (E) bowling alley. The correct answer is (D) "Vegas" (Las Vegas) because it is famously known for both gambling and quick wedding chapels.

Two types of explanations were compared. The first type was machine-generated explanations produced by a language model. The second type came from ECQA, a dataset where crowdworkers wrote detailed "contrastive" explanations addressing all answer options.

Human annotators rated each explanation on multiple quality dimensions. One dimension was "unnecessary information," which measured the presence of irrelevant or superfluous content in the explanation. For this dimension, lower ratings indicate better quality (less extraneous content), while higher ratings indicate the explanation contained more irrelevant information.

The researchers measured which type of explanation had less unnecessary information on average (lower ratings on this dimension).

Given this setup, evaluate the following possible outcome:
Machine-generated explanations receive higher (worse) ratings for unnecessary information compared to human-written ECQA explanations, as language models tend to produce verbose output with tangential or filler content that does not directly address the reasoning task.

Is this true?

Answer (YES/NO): NO